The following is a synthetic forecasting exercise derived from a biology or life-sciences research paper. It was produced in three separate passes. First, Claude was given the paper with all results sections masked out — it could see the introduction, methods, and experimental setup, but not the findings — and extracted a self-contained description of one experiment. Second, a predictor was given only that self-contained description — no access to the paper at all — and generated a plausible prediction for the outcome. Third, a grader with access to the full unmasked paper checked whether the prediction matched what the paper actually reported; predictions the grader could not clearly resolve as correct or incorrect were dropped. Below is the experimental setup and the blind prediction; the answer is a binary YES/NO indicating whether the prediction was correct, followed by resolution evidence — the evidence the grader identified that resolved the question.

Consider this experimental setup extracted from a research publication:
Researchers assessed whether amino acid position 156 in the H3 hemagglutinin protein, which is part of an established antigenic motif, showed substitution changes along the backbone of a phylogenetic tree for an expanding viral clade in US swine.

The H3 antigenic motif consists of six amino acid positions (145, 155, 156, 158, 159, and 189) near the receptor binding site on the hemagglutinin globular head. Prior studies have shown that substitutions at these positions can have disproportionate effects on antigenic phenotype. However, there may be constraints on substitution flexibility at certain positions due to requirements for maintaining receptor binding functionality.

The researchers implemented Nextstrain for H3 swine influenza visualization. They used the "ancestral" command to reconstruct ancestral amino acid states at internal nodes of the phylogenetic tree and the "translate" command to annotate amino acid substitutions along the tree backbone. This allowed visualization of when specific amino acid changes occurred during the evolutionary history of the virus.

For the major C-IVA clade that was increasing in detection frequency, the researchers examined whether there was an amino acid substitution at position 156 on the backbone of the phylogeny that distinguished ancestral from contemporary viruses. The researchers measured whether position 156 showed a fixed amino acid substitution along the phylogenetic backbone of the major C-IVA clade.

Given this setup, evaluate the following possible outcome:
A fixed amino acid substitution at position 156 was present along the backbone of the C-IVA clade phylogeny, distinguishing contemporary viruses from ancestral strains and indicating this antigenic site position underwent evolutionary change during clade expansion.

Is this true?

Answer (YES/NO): YES